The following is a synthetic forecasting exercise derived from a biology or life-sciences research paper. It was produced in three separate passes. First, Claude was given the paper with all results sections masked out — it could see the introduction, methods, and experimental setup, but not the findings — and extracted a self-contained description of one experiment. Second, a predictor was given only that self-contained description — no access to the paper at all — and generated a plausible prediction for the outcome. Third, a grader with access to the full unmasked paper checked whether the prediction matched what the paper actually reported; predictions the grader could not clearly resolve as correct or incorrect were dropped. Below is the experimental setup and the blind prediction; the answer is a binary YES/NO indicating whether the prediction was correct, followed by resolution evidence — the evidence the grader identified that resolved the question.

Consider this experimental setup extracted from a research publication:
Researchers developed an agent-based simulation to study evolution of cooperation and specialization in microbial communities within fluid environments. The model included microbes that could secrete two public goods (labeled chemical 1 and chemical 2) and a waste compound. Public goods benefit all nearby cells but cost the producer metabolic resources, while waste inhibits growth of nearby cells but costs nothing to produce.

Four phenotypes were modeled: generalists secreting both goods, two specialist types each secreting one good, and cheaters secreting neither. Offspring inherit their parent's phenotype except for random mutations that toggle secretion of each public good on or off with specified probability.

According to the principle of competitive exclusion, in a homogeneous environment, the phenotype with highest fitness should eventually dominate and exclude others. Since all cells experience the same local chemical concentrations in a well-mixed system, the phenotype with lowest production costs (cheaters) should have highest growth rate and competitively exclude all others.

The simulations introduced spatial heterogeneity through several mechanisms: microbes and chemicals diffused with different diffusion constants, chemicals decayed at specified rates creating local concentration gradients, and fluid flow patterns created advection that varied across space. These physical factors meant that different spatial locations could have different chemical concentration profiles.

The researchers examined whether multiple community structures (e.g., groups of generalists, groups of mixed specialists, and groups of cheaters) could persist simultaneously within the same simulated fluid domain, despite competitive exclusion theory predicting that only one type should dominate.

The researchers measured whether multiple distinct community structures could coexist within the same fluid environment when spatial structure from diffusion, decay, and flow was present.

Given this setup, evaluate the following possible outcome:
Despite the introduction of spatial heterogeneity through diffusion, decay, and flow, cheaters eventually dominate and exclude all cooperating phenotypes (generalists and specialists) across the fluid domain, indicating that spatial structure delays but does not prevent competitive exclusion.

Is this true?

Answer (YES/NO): NO